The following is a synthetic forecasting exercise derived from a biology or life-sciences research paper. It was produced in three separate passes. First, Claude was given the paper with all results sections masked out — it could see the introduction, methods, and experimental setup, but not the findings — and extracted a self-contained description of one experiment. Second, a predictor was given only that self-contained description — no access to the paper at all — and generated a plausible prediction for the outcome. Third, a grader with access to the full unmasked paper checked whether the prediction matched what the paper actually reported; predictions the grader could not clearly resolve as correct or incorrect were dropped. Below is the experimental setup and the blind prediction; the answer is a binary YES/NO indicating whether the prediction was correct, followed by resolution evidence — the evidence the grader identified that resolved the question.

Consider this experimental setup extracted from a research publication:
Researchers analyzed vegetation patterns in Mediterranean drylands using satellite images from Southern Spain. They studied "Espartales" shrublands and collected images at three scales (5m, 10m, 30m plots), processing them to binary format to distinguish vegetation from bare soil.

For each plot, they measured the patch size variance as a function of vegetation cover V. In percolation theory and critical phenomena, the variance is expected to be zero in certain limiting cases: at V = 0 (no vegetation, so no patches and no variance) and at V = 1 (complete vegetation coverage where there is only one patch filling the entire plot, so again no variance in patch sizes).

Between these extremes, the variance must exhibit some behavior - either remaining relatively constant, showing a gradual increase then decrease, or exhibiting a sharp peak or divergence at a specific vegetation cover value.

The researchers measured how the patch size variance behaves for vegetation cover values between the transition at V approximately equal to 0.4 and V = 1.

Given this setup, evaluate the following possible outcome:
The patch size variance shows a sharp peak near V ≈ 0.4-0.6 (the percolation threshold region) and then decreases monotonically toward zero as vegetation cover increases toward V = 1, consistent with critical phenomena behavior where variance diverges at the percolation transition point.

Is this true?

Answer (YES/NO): NO